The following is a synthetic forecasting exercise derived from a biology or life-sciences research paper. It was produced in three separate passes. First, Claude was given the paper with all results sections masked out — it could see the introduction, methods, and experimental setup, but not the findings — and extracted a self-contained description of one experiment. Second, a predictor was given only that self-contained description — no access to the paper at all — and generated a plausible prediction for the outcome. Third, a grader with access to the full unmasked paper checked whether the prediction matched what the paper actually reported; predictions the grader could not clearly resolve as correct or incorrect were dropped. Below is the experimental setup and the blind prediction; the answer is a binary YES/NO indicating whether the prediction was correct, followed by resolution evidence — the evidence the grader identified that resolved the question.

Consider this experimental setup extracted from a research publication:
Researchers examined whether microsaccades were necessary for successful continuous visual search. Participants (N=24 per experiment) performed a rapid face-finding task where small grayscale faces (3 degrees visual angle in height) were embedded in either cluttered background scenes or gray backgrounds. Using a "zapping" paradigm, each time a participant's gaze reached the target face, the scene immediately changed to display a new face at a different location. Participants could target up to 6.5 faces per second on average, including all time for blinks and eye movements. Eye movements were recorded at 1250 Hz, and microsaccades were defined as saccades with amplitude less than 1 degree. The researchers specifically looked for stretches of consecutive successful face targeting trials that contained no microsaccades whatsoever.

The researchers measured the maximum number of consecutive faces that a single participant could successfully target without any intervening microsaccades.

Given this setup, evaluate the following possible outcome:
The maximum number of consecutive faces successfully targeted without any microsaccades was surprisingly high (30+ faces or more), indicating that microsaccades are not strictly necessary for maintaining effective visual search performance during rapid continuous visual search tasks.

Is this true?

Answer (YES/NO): YES